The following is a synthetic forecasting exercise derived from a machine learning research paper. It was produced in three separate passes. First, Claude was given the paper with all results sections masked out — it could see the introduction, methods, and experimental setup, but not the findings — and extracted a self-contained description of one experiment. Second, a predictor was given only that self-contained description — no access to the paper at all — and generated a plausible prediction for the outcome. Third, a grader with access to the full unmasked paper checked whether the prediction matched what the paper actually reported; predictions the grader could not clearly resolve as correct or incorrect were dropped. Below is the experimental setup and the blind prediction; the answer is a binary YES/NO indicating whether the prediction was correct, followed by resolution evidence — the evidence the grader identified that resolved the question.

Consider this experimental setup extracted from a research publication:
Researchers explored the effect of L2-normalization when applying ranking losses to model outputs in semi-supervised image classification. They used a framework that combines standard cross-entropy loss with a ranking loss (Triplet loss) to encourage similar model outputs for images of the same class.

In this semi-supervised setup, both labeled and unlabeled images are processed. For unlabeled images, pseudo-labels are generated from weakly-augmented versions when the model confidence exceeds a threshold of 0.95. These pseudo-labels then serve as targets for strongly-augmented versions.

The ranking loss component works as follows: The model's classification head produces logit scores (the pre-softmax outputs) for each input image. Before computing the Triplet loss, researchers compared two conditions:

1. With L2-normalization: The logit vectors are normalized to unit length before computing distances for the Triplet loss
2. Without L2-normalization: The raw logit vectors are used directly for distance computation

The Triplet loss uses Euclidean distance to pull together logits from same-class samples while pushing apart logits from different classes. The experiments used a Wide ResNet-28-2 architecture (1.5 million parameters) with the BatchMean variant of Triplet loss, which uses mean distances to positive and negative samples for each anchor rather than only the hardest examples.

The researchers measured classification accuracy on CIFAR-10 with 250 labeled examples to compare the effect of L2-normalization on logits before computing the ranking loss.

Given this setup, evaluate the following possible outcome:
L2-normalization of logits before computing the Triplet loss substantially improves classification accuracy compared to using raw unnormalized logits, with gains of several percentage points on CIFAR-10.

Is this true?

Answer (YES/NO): NO